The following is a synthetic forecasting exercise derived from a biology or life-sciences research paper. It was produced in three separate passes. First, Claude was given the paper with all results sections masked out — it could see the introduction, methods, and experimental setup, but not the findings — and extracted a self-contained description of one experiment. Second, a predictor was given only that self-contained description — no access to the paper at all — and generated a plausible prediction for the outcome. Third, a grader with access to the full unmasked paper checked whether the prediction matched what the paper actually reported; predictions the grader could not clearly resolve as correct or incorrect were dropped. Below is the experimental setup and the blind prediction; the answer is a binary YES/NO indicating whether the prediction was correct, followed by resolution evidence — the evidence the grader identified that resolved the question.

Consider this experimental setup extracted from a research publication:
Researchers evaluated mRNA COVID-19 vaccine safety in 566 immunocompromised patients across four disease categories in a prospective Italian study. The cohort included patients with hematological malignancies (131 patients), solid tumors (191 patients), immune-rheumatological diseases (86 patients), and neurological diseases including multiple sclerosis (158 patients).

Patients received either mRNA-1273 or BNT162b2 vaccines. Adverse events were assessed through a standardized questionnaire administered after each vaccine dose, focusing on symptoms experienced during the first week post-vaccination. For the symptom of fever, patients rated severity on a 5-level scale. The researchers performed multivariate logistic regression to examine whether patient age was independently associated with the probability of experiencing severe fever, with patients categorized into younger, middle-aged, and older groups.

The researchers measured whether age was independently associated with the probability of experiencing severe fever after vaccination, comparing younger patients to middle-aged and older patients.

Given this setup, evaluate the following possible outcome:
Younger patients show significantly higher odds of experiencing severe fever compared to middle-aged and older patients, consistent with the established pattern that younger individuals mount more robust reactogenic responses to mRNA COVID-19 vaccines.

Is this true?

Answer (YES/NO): YES